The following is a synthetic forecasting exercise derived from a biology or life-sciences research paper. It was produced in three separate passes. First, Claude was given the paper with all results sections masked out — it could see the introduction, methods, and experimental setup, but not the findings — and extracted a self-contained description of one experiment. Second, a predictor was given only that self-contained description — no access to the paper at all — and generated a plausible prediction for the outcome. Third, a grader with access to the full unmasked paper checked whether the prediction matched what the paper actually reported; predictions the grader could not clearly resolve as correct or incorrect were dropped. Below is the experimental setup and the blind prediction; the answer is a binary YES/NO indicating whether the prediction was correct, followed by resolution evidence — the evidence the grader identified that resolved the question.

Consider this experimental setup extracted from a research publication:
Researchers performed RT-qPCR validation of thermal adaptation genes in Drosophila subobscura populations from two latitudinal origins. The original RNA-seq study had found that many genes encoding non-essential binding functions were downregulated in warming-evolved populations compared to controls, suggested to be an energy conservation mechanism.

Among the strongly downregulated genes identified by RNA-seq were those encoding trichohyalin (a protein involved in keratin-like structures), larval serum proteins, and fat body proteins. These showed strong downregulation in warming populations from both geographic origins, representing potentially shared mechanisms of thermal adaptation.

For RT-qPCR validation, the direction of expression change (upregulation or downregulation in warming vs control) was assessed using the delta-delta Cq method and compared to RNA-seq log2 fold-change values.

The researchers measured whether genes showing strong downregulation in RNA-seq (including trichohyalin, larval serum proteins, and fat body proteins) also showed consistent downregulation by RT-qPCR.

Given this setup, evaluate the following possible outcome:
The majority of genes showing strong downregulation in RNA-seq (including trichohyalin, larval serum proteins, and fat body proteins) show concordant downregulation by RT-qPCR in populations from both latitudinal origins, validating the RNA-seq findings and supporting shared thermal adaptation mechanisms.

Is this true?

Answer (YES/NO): NO